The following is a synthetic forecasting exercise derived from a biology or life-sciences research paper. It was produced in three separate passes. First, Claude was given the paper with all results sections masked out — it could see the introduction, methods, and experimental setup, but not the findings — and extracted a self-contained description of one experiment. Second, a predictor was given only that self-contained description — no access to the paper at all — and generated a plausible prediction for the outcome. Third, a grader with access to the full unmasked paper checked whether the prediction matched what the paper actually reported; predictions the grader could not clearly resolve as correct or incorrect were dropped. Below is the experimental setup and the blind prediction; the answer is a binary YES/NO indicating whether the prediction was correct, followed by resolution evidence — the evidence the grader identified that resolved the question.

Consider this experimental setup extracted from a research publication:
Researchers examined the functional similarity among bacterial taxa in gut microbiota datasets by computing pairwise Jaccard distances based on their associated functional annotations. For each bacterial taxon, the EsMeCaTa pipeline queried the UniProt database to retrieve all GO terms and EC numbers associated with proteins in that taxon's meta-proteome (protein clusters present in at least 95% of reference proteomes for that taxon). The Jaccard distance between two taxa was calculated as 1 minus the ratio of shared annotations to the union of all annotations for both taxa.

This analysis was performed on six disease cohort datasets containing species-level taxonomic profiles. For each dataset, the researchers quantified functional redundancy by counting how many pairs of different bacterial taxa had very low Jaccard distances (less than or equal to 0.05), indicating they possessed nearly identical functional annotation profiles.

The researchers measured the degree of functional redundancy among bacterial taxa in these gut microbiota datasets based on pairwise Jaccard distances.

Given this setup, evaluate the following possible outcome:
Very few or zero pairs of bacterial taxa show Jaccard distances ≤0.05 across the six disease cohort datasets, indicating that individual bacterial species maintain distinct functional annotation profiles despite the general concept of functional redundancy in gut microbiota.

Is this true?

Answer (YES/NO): NO